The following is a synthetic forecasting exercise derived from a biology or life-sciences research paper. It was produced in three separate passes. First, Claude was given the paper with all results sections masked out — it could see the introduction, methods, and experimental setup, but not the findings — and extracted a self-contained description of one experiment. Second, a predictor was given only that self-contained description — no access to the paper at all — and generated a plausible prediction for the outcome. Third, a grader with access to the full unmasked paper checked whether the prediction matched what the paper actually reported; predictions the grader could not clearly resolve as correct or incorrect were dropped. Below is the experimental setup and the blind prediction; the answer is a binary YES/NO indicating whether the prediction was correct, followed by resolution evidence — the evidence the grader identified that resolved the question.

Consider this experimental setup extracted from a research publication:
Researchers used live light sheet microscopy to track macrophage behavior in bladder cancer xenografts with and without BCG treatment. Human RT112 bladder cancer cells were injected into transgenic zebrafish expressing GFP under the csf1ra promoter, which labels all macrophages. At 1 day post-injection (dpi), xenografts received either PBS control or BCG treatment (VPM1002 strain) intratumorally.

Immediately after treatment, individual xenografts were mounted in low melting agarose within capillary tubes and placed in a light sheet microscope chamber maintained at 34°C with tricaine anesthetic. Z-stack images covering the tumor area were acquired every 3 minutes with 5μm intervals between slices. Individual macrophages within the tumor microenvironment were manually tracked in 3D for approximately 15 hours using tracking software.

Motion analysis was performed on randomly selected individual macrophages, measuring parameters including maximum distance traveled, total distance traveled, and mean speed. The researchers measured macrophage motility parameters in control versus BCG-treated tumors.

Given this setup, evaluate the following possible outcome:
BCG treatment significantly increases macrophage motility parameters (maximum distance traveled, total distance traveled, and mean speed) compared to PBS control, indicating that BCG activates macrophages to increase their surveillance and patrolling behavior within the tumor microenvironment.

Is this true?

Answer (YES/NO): YES